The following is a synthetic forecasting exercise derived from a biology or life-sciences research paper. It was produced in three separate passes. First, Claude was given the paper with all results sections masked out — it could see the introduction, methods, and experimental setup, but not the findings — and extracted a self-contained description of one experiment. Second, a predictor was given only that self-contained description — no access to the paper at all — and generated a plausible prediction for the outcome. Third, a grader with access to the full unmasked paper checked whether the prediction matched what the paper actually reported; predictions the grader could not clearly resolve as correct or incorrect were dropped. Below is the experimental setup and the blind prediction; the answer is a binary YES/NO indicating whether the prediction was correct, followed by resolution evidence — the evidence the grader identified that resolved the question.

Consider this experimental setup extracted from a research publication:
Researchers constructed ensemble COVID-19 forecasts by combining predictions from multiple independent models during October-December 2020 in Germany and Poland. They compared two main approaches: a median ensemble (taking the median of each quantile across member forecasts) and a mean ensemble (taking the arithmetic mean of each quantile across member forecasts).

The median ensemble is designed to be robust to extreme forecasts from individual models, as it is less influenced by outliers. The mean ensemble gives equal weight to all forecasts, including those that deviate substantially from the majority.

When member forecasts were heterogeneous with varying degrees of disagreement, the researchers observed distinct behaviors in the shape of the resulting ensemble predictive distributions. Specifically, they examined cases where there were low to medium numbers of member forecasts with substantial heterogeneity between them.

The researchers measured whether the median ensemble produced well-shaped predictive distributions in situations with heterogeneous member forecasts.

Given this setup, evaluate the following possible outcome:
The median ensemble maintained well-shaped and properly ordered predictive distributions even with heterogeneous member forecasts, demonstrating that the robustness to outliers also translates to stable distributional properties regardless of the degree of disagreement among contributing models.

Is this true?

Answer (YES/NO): NO